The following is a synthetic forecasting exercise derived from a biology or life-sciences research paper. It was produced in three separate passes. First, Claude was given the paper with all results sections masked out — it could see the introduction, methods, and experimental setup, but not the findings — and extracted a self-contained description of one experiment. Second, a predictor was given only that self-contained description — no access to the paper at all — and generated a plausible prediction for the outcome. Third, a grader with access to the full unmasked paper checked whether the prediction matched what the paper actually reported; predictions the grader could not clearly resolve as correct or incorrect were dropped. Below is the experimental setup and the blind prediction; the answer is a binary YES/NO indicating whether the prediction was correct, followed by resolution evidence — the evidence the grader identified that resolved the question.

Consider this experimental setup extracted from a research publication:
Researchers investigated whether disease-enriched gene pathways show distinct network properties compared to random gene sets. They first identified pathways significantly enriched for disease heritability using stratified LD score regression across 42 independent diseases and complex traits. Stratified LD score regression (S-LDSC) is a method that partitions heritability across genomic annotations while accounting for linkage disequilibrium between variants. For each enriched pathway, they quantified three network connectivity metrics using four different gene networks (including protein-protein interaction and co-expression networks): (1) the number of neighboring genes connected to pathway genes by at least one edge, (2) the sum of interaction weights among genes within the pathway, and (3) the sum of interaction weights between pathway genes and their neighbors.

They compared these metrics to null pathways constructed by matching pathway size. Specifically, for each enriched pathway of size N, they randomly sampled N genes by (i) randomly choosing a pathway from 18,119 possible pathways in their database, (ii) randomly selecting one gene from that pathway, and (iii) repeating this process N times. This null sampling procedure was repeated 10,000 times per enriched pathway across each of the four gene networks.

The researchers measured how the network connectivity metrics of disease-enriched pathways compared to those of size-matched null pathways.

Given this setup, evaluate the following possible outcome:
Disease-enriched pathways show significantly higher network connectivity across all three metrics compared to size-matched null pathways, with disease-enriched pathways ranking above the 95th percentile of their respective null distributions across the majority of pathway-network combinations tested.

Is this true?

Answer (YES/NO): NO